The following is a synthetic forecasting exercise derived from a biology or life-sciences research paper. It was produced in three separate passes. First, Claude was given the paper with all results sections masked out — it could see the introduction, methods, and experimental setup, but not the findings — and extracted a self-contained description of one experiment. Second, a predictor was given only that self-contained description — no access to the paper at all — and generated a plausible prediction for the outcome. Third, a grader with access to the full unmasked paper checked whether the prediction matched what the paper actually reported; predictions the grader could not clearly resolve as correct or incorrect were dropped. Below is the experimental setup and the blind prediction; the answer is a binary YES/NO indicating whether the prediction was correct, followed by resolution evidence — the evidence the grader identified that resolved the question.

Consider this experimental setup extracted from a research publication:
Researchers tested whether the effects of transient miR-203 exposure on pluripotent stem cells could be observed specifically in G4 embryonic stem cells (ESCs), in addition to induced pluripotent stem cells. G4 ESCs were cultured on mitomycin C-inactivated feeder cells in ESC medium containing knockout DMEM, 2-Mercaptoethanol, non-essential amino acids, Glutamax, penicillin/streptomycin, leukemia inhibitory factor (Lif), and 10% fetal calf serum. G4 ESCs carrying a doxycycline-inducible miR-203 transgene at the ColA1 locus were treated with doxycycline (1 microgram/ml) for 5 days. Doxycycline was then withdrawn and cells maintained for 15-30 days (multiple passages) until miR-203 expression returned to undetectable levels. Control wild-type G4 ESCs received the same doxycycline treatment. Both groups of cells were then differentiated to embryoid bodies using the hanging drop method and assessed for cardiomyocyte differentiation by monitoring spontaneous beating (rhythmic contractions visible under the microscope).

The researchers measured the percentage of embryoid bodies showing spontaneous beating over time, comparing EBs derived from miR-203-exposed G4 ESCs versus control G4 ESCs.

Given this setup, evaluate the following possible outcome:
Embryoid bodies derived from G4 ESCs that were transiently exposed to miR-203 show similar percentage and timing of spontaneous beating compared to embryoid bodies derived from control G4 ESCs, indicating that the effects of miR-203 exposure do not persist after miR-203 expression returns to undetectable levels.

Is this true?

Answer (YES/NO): NO